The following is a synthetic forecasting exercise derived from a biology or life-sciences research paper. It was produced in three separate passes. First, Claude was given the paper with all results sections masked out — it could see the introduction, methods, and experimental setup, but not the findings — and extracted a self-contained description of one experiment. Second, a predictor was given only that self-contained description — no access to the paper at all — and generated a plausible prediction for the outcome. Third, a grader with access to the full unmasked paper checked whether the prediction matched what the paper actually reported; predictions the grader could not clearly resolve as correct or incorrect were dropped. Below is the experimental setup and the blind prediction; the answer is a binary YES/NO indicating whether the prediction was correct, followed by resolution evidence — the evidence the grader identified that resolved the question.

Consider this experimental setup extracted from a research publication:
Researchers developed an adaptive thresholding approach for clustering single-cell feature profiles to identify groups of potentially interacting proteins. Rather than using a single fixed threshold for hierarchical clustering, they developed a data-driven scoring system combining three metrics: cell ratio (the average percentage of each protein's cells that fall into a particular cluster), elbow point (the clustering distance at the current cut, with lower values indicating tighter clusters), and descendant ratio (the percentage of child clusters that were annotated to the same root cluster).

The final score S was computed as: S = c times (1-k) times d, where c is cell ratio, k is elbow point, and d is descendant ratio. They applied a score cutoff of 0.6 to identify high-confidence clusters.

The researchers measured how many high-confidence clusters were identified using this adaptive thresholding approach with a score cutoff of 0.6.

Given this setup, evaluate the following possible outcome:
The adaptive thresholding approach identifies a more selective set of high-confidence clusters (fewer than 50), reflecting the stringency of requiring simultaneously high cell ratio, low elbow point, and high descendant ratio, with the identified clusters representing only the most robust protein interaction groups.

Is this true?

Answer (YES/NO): NO